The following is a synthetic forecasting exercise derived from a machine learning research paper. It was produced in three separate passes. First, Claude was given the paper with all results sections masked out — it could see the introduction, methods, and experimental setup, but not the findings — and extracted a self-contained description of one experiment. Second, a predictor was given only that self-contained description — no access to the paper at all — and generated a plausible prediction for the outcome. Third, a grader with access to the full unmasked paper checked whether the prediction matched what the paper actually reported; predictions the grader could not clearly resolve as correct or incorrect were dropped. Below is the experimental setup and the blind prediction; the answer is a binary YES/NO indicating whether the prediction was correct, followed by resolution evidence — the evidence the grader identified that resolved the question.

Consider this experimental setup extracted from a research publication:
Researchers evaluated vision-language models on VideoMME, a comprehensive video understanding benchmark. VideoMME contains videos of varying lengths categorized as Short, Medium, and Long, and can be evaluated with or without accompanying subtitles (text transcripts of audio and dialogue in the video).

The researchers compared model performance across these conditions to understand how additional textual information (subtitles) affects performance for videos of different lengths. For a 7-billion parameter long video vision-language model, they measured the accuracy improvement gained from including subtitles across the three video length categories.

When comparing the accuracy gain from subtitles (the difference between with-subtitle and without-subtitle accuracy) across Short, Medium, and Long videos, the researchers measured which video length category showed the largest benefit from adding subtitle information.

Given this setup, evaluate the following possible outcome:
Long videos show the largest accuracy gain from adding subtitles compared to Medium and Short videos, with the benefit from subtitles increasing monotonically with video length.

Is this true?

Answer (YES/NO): YES